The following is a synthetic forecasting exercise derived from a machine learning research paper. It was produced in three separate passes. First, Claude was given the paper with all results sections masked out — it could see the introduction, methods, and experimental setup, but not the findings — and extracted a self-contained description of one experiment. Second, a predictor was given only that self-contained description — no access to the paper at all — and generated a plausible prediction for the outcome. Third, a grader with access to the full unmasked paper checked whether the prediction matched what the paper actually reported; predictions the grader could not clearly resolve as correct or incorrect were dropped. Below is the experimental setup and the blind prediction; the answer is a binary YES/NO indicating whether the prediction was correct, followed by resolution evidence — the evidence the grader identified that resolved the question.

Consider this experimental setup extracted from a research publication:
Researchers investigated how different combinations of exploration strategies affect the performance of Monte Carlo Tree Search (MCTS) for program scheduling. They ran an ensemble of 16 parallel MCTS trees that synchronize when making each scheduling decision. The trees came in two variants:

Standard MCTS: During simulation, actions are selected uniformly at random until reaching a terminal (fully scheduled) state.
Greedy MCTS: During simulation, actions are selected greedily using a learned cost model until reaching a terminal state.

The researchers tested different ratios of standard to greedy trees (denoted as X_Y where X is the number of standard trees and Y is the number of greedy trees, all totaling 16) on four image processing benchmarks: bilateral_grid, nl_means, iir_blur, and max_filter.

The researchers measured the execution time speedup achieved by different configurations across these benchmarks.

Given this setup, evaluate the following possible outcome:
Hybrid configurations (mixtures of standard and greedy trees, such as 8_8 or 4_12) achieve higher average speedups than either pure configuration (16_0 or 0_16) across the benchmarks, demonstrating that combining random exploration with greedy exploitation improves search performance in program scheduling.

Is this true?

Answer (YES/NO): NO